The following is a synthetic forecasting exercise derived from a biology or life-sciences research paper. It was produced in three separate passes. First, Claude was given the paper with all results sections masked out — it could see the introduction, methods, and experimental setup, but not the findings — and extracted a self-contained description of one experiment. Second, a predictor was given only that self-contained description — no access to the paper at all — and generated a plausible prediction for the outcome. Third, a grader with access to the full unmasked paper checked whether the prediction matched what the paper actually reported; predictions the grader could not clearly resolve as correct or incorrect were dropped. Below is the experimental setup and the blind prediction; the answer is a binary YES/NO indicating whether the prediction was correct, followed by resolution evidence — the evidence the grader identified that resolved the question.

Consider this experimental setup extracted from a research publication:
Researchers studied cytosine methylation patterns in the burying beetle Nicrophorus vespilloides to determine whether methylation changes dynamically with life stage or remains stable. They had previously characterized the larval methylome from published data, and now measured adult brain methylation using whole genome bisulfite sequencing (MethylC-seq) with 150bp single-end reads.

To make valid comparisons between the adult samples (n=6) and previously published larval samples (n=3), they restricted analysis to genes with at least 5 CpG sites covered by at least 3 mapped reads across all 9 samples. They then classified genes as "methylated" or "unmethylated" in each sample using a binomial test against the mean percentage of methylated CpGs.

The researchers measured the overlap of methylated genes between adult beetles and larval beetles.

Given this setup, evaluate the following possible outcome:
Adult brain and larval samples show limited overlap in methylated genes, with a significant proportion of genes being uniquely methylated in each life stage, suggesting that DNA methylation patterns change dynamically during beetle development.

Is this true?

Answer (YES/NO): NO